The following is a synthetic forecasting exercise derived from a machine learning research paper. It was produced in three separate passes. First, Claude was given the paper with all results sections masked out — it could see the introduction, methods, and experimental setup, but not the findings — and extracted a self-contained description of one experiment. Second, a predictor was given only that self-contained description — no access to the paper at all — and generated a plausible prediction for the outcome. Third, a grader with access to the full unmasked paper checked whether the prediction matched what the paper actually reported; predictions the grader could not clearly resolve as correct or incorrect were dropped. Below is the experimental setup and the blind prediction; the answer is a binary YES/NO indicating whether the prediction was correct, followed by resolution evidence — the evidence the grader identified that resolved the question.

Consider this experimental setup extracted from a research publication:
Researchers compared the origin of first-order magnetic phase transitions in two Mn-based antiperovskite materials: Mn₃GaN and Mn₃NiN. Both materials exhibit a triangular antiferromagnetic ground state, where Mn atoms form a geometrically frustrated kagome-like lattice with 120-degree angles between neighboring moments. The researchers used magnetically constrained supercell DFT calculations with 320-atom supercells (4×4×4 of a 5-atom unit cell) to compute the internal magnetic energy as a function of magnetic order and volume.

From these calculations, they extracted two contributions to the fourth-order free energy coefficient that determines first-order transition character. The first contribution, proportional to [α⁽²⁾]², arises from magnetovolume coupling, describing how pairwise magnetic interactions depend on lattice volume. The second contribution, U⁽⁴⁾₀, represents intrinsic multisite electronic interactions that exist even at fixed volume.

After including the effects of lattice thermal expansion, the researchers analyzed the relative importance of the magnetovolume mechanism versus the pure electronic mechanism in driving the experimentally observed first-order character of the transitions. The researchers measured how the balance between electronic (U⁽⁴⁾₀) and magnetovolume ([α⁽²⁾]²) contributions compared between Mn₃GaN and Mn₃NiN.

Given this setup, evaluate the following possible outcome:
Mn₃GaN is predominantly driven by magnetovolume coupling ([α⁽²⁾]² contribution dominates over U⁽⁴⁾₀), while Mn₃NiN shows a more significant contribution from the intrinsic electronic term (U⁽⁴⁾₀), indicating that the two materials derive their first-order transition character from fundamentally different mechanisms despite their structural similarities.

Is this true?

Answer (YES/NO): NO